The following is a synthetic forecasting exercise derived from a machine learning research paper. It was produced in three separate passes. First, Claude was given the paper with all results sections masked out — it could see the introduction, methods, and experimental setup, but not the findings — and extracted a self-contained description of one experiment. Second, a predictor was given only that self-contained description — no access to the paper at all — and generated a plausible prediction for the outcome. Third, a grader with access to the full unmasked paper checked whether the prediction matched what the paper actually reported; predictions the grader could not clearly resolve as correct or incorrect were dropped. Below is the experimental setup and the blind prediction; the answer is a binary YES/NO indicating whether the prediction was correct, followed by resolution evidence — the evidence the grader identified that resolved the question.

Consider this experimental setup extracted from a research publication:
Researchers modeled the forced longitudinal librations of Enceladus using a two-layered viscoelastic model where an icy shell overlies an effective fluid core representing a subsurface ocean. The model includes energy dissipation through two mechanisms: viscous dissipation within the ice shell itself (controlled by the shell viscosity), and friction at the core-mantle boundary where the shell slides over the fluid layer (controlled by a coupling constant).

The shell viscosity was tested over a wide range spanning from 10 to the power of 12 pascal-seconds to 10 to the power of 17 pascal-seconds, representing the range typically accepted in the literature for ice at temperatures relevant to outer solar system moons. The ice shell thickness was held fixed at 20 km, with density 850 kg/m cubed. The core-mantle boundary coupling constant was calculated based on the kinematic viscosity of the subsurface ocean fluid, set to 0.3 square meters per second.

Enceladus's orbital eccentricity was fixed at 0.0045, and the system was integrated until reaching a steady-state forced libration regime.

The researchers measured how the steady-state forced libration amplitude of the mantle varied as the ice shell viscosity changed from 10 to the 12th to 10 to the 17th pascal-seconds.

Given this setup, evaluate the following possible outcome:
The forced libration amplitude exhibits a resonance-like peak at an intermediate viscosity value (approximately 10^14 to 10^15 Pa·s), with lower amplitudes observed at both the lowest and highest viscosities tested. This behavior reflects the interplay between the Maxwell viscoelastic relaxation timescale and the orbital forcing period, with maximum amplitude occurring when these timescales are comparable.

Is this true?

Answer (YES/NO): NO